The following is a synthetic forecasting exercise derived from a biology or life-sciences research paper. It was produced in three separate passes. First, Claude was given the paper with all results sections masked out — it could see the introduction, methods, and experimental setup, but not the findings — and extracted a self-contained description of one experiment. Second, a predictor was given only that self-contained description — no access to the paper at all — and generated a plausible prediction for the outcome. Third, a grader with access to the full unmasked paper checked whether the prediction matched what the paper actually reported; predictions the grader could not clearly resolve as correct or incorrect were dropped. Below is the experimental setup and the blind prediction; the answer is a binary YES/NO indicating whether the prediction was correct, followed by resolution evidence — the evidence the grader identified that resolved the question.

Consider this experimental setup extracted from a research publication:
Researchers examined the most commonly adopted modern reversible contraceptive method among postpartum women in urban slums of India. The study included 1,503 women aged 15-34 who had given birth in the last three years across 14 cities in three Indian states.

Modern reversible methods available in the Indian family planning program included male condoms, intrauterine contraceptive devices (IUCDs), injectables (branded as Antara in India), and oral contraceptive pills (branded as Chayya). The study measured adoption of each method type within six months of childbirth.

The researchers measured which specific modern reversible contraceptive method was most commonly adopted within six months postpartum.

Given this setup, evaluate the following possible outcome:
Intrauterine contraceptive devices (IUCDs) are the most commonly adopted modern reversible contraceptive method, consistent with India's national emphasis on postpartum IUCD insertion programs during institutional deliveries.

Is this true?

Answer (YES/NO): NO